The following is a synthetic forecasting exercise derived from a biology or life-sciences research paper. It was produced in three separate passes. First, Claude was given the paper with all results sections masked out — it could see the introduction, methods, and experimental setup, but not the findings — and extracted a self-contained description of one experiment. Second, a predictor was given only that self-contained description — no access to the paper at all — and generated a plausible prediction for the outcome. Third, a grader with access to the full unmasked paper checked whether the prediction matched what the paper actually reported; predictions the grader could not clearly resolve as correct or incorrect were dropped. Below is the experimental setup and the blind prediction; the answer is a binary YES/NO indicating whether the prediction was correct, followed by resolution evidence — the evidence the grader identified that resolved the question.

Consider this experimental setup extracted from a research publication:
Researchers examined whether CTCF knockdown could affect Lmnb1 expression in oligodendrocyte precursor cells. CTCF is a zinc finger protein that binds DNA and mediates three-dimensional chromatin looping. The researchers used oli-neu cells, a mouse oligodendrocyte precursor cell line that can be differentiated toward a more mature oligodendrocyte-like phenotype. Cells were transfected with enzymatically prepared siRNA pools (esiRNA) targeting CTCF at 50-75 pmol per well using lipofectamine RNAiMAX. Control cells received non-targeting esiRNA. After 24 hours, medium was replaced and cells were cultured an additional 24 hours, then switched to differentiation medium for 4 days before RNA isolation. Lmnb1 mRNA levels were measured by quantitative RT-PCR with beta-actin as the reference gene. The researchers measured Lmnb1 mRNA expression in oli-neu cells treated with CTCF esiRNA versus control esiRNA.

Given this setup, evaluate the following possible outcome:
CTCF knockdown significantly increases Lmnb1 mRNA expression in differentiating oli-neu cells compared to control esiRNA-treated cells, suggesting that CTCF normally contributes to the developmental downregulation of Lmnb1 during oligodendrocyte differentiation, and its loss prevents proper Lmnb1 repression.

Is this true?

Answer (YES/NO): YES